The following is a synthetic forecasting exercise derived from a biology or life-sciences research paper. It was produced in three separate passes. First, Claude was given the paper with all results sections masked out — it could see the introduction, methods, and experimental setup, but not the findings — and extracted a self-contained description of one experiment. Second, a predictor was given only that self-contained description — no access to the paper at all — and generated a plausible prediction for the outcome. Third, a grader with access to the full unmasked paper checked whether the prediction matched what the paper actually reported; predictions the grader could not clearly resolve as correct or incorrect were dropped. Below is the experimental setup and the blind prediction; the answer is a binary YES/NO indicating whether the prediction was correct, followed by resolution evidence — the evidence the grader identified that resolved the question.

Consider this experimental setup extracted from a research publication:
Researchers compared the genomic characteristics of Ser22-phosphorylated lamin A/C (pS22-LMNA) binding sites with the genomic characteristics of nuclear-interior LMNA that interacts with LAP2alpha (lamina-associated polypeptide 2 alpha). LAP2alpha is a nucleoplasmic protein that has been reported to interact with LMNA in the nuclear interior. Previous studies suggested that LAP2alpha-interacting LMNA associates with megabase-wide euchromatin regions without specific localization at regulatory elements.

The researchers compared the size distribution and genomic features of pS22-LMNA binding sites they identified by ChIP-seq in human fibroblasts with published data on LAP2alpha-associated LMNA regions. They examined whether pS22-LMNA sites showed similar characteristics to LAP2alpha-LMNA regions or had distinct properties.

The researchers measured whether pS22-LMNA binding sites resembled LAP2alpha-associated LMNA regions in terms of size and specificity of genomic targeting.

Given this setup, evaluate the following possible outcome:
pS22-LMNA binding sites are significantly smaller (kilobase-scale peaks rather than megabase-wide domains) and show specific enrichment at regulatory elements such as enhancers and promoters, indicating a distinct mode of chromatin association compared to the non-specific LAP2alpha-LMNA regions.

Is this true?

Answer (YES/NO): YES